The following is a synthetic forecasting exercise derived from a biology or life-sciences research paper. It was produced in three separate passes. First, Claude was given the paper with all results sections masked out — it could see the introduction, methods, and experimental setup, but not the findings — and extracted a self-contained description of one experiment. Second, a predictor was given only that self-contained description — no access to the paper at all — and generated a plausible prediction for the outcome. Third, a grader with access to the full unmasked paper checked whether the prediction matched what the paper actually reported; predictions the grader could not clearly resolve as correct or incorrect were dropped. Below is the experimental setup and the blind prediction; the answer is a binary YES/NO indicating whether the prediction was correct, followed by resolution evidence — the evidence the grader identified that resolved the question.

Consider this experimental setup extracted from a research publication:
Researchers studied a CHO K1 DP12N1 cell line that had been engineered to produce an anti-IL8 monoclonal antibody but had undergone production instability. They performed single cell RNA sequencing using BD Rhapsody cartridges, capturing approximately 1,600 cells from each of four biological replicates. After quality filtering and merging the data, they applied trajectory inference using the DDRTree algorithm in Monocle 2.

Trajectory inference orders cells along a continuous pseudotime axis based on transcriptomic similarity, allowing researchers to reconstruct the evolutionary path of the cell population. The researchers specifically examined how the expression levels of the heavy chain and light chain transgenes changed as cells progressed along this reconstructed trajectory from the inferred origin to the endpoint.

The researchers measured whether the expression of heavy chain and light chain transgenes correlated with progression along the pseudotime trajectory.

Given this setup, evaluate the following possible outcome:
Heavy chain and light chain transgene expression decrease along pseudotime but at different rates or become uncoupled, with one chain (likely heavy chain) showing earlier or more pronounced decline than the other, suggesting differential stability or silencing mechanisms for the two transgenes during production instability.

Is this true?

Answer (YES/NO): YES